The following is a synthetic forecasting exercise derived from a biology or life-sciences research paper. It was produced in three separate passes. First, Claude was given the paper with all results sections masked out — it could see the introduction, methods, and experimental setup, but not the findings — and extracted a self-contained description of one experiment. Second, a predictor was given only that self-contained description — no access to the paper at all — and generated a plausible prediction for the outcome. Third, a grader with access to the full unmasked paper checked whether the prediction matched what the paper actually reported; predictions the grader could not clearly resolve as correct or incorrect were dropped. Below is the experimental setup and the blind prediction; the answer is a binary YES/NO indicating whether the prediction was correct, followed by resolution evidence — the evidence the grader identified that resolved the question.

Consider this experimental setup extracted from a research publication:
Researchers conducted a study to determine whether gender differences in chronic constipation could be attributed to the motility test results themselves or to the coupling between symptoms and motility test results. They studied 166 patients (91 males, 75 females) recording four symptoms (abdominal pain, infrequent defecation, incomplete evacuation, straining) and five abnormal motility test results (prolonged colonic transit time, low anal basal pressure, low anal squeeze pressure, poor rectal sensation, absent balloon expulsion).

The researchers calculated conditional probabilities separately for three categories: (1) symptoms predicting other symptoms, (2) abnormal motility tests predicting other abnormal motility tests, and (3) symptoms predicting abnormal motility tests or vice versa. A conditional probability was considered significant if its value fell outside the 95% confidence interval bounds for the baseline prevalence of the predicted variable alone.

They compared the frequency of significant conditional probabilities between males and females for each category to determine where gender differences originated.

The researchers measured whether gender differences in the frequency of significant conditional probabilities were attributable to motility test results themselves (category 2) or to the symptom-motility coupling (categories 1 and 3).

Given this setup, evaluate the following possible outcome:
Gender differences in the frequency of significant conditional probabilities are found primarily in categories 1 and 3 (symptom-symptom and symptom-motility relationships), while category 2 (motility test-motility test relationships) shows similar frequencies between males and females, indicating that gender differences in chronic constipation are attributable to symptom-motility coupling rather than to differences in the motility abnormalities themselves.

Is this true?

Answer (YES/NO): YES